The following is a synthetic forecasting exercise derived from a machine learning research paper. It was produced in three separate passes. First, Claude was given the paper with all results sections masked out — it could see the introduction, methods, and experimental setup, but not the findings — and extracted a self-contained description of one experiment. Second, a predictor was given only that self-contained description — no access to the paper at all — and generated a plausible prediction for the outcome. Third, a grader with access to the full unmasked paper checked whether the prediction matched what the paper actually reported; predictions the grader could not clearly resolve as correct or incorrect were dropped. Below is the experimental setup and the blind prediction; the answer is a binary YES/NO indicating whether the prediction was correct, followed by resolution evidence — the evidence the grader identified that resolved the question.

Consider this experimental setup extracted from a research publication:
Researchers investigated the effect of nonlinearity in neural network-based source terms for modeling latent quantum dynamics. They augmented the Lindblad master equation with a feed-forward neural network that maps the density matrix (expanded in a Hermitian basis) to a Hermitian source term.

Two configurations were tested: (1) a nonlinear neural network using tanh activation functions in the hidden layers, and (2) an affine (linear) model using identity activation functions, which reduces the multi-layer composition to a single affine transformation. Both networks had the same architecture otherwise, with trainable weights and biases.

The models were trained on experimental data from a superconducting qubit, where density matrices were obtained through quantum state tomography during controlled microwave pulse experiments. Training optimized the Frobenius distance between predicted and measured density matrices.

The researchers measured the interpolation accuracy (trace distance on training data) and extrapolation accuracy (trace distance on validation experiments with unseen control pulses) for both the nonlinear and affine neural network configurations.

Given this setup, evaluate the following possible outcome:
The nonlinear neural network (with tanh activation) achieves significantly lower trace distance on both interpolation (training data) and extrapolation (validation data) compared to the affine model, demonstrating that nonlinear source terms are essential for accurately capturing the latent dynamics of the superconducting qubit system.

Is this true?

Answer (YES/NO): NO